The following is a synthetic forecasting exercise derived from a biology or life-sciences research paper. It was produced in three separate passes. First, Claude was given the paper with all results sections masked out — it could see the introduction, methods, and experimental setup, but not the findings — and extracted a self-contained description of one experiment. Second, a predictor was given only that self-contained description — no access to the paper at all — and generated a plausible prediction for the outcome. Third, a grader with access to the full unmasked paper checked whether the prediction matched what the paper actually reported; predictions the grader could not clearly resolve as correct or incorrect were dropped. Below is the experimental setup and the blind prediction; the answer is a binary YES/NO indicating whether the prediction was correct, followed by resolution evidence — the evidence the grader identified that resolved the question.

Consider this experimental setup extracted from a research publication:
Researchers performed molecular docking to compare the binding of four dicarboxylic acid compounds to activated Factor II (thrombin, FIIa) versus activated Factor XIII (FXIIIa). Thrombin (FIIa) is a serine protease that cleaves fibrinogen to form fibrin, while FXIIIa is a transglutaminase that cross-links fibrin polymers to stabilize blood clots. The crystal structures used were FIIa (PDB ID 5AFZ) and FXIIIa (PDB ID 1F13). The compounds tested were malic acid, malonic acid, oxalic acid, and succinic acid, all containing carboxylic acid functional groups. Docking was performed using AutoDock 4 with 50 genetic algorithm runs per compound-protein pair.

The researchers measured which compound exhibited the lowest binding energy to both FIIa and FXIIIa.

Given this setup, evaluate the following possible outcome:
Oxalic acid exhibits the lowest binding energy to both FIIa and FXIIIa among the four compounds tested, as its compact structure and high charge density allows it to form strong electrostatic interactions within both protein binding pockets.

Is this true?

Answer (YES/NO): NO